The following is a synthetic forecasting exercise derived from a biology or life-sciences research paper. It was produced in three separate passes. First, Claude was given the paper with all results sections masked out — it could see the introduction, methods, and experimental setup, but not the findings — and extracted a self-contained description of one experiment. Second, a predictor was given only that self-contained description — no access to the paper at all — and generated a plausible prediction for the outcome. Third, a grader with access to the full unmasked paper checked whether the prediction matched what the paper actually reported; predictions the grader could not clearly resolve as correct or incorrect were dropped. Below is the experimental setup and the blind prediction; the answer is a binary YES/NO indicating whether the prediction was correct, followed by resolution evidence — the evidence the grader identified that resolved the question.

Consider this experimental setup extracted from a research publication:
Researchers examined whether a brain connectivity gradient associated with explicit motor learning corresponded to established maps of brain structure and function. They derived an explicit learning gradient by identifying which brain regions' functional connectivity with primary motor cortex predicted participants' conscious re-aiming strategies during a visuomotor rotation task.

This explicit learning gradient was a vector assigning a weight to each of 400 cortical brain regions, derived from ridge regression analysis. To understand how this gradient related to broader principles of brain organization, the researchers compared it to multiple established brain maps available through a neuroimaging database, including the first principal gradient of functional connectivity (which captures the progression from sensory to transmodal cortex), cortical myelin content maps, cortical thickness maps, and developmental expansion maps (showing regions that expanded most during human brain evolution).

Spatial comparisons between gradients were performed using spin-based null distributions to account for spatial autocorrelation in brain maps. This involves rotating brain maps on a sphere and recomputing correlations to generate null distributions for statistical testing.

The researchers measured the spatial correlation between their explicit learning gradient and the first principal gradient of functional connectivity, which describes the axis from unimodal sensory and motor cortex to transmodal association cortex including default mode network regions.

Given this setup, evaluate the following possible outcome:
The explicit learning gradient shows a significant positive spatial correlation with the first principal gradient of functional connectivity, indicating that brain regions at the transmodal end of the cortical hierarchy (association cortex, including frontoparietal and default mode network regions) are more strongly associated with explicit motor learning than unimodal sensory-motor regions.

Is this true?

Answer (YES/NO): YES